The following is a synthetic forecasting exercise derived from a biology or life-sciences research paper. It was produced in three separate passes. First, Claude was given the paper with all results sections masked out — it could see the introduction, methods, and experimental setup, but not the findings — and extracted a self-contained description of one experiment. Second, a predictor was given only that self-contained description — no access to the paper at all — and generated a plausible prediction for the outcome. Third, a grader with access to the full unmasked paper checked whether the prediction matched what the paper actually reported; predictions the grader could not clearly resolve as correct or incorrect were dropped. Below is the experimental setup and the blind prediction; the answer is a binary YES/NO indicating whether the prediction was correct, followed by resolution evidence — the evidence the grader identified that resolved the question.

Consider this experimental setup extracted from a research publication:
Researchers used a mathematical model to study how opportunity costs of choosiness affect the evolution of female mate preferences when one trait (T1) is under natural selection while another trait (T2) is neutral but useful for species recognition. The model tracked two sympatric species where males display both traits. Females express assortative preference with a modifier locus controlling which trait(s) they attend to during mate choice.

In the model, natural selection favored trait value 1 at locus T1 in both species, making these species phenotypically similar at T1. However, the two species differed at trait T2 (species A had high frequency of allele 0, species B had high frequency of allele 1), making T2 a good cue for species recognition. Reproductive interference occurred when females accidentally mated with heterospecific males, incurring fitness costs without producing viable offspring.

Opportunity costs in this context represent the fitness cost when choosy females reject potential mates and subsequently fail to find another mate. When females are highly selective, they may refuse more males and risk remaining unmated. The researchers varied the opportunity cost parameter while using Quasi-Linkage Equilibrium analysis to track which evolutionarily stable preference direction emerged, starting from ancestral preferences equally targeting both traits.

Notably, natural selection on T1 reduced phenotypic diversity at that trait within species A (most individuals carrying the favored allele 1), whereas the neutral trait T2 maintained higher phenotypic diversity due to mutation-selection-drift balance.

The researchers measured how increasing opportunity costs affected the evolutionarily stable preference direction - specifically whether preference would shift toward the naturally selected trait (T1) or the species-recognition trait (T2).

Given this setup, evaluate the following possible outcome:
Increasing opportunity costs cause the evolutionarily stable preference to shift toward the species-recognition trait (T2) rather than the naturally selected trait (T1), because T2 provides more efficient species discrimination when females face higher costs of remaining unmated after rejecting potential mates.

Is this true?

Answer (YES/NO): NO